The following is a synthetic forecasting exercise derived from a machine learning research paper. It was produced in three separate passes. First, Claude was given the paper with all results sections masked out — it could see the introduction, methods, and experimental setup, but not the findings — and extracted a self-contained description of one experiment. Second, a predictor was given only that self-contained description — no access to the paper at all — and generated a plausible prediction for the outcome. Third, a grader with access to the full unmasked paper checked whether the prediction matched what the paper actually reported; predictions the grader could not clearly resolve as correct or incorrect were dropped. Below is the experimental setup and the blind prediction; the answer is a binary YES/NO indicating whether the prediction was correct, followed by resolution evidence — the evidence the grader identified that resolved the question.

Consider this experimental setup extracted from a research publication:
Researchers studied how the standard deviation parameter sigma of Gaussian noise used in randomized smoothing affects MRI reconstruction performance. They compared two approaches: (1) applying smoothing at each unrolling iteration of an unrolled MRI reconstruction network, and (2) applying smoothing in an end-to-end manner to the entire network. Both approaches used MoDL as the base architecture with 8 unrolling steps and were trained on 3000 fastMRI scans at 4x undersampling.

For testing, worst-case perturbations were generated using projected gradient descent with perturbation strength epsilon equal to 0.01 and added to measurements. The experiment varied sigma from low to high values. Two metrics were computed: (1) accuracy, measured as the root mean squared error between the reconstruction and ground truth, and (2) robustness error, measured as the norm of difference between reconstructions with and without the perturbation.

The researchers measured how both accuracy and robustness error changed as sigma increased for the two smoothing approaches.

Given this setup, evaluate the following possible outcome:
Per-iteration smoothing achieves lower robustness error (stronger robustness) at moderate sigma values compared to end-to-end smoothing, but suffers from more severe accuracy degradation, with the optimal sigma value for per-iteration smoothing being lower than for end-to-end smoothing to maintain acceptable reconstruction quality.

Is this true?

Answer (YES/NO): NO